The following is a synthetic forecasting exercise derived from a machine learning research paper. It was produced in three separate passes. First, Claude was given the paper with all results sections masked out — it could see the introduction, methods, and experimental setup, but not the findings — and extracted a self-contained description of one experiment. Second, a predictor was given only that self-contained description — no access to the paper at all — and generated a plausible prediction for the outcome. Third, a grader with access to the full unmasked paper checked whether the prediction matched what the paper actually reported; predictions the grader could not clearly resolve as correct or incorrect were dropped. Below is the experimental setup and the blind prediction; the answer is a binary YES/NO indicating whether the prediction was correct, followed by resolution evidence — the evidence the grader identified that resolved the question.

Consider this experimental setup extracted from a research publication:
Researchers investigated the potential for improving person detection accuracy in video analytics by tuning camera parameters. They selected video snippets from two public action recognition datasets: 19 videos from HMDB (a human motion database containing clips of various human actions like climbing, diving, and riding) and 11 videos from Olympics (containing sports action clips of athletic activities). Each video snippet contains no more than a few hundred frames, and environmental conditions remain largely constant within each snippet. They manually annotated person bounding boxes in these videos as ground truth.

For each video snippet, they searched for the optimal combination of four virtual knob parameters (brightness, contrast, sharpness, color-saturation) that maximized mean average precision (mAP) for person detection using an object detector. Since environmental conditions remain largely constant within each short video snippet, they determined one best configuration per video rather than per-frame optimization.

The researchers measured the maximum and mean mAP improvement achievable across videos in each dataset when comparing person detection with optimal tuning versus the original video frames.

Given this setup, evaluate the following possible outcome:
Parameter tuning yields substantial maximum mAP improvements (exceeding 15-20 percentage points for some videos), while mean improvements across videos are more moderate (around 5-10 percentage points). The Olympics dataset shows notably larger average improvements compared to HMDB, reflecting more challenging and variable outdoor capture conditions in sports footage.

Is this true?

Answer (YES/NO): NO